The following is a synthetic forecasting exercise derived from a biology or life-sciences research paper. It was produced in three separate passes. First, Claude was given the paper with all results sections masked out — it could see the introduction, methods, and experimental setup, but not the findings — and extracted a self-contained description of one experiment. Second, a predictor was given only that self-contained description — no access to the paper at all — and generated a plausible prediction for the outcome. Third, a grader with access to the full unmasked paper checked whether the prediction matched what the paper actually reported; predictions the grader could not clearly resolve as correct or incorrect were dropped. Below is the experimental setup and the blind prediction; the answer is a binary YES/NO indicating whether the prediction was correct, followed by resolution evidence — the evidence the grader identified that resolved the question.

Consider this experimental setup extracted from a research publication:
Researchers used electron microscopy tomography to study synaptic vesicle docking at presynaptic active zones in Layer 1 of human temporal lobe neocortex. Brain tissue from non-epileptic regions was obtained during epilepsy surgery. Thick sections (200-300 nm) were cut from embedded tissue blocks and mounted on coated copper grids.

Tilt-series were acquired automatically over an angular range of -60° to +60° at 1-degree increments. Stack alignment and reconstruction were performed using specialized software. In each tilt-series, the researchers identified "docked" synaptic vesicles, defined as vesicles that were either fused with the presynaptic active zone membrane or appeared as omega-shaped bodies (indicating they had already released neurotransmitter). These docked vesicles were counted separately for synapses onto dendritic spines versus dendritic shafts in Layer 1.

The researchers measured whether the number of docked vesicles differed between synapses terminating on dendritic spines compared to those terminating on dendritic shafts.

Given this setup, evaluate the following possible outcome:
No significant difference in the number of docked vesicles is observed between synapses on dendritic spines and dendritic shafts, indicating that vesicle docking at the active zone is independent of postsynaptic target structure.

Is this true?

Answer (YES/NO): YES